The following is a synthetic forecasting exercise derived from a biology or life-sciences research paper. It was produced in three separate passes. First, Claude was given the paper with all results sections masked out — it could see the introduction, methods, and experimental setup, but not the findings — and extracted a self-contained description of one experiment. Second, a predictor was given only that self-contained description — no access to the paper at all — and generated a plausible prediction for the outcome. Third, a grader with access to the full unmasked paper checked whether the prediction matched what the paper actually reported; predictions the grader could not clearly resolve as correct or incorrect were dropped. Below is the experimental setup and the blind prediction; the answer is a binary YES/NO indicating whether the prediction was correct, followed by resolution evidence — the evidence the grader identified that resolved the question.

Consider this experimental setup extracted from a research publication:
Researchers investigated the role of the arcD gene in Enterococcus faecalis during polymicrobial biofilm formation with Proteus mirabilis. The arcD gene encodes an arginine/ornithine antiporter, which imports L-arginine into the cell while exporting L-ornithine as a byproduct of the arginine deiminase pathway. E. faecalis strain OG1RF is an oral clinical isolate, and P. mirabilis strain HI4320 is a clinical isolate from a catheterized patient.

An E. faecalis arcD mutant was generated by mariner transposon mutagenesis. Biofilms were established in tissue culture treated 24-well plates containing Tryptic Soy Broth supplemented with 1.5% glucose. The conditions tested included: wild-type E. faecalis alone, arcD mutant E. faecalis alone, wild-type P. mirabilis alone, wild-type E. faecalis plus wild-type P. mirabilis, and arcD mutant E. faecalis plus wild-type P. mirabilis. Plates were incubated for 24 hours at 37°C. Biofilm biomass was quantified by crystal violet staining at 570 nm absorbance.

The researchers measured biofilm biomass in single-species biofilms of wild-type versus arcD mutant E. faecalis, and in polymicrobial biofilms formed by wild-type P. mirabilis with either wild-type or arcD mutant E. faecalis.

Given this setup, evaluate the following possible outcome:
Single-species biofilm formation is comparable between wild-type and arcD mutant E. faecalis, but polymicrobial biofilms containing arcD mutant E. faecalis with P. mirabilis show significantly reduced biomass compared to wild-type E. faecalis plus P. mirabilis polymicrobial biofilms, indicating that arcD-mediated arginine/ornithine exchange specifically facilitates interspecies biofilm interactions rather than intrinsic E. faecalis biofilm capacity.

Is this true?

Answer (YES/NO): NO